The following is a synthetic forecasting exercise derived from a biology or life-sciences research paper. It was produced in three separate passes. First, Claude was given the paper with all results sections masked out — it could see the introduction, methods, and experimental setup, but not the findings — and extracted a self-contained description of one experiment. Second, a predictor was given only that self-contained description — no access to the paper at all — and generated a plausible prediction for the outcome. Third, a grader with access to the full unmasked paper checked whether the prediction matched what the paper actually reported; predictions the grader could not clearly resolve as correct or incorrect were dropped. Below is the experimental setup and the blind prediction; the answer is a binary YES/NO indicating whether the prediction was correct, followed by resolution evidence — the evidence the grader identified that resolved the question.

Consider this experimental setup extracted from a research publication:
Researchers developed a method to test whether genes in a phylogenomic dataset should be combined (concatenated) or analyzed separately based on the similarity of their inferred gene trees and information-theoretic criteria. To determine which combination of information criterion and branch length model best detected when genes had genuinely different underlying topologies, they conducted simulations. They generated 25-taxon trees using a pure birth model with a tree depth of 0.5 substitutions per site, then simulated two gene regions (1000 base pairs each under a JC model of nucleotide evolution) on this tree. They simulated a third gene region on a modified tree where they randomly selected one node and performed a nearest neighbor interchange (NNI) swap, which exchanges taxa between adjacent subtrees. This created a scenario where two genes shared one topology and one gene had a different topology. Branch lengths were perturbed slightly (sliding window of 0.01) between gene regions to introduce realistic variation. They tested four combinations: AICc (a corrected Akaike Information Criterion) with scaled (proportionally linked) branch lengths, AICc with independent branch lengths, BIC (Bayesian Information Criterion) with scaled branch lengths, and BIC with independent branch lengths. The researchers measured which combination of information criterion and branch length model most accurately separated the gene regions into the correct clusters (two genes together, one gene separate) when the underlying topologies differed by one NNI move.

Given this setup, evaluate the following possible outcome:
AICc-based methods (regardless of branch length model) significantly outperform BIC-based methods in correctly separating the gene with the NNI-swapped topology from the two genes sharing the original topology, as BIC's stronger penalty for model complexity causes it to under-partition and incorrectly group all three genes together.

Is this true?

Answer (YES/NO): NO